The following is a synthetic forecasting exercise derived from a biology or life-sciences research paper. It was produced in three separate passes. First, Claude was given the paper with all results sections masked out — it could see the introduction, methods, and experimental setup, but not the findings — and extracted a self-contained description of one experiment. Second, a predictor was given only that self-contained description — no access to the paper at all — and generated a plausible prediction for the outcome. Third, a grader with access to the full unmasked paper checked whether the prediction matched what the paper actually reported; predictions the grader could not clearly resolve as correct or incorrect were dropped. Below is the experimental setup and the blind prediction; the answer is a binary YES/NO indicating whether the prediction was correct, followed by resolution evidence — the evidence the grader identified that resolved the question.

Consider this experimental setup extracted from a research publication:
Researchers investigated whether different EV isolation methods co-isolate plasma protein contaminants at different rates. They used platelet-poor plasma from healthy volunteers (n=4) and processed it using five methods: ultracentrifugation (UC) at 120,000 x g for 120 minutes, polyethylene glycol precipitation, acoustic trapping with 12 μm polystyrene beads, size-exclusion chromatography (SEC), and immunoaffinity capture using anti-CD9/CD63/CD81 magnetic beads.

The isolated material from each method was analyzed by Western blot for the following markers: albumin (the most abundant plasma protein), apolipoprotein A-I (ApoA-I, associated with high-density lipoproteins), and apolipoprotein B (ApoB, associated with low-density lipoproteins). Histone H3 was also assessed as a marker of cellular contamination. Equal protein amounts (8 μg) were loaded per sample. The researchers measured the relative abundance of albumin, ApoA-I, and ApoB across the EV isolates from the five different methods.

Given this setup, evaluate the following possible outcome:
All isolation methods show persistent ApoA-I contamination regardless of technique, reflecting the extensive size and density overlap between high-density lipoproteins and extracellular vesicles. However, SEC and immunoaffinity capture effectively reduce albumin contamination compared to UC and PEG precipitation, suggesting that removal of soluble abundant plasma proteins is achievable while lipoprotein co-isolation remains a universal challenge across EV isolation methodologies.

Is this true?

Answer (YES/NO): NO